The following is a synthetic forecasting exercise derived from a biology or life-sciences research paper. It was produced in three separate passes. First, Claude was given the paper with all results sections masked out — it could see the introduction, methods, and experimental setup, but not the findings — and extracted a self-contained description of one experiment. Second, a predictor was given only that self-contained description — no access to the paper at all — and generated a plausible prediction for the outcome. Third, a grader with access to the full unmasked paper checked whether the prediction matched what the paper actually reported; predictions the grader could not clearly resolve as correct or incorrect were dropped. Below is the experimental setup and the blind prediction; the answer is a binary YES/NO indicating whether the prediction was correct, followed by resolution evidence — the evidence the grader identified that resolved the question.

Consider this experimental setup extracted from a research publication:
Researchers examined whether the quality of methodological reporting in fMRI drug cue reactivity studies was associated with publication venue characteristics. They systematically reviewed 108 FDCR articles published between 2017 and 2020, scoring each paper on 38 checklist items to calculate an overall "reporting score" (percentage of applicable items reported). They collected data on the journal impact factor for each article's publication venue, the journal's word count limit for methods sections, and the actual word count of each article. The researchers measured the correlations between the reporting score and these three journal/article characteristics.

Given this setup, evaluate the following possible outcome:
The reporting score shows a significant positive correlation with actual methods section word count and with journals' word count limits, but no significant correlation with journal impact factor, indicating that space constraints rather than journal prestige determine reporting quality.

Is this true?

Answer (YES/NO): NO